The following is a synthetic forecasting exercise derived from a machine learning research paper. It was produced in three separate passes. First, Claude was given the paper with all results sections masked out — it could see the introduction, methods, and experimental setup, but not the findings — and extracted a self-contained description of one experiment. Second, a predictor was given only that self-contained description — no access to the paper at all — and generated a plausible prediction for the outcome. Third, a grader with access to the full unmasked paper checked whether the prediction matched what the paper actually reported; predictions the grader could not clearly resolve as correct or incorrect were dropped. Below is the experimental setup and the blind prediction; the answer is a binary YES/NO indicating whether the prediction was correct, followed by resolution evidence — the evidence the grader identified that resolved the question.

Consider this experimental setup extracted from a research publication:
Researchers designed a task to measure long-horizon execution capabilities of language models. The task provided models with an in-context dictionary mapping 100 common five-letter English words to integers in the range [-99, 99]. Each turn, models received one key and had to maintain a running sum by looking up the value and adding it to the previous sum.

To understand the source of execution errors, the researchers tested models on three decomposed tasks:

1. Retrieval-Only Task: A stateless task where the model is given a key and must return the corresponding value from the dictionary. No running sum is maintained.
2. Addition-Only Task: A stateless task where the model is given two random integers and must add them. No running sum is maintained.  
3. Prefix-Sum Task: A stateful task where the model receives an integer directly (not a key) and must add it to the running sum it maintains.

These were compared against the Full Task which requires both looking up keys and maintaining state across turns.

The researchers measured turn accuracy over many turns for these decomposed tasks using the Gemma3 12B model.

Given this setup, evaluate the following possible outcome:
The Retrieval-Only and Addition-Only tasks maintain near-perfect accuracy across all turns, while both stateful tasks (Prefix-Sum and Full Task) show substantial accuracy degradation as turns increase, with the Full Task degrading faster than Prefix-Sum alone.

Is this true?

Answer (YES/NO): NO